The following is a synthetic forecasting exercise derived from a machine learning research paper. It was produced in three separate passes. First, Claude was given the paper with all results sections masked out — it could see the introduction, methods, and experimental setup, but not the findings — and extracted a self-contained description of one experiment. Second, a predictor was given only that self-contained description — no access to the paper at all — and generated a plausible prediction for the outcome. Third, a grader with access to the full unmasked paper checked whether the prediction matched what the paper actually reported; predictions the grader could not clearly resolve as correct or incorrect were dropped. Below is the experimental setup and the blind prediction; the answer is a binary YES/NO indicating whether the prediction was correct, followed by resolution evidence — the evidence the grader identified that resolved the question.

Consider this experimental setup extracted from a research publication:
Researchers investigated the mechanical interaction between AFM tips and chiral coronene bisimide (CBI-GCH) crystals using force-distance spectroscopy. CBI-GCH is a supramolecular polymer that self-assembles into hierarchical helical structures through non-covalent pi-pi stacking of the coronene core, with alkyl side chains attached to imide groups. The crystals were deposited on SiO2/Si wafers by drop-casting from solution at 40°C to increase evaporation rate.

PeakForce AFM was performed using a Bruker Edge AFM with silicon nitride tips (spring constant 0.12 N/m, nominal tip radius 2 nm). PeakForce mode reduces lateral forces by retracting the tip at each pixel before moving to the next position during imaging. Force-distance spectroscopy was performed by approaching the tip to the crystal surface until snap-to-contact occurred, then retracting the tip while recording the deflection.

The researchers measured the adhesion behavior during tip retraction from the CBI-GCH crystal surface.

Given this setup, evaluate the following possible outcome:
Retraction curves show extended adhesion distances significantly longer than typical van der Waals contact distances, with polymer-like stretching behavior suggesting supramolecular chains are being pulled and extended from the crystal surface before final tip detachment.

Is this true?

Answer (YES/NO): NO